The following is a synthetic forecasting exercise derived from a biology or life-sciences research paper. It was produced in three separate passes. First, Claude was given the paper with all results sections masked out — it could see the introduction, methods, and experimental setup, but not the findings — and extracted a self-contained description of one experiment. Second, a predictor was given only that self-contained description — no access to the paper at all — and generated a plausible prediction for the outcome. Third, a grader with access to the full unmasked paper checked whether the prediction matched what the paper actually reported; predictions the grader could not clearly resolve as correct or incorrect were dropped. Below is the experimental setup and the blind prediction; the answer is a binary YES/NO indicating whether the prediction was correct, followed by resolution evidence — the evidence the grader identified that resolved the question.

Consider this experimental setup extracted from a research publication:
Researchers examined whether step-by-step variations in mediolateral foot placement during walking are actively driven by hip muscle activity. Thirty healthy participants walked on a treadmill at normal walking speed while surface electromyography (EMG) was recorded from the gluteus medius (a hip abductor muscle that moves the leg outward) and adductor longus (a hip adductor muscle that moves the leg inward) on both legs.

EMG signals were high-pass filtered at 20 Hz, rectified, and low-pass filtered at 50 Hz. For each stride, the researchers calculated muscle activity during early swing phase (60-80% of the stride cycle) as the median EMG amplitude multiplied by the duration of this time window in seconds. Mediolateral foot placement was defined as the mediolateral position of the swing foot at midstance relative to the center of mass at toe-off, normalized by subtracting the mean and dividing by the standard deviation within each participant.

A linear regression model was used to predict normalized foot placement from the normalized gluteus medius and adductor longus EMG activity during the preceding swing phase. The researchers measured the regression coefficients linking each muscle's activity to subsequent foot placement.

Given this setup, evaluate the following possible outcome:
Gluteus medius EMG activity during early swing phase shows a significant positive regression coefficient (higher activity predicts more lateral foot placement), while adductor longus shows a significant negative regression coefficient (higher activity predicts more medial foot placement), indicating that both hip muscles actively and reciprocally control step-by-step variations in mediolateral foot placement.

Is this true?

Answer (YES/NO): YES